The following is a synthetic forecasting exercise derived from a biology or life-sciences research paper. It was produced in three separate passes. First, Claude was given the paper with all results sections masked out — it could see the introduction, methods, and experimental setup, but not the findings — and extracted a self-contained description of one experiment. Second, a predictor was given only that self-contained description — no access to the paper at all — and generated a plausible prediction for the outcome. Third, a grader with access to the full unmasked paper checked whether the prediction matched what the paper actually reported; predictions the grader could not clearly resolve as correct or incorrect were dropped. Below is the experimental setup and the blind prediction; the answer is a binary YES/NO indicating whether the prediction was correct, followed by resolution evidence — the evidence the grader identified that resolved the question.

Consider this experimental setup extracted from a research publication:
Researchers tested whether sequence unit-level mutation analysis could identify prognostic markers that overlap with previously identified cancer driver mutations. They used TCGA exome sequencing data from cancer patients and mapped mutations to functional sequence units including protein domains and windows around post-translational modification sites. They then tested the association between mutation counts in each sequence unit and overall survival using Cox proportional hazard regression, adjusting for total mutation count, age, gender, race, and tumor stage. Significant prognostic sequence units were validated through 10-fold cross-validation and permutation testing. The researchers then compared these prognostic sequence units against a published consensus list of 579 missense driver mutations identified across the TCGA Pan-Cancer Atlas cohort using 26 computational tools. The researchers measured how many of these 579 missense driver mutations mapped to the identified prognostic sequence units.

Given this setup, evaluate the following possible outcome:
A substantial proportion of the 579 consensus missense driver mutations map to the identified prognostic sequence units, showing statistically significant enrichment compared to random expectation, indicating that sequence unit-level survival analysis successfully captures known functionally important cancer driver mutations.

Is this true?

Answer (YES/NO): NO